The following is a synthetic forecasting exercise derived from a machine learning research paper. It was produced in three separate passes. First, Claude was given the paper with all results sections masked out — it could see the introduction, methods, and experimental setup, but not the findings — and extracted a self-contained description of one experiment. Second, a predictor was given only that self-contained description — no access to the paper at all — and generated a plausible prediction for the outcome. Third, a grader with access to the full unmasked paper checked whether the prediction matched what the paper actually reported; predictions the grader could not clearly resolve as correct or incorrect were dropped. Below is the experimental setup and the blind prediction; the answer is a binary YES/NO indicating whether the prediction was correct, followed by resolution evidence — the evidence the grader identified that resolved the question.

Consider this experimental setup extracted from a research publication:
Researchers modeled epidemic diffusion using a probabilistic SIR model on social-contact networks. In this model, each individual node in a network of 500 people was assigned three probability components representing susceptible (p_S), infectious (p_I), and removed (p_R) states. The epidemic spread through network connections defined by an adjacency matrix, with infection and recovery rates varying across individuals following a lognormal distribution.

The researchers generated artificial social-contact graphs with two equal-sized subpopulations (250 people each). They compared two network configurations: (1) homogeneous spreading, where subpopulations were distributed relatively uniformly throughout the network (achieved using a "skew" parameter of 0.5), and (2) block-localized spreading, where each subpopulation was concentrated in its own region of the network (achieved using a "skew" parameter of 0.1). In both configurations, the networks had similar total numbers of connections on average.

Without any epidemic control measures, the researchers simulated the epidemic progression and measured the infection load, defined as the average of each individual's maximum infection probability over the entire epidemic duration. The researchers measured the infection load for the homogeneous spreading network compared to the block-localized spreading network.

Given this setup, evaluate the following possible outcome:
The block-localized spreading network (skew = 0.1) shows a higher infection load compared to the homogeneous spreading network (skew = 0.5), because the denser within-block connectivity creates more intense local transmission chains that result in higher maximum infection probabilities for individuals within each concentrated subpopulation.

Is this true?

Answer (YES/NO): NO